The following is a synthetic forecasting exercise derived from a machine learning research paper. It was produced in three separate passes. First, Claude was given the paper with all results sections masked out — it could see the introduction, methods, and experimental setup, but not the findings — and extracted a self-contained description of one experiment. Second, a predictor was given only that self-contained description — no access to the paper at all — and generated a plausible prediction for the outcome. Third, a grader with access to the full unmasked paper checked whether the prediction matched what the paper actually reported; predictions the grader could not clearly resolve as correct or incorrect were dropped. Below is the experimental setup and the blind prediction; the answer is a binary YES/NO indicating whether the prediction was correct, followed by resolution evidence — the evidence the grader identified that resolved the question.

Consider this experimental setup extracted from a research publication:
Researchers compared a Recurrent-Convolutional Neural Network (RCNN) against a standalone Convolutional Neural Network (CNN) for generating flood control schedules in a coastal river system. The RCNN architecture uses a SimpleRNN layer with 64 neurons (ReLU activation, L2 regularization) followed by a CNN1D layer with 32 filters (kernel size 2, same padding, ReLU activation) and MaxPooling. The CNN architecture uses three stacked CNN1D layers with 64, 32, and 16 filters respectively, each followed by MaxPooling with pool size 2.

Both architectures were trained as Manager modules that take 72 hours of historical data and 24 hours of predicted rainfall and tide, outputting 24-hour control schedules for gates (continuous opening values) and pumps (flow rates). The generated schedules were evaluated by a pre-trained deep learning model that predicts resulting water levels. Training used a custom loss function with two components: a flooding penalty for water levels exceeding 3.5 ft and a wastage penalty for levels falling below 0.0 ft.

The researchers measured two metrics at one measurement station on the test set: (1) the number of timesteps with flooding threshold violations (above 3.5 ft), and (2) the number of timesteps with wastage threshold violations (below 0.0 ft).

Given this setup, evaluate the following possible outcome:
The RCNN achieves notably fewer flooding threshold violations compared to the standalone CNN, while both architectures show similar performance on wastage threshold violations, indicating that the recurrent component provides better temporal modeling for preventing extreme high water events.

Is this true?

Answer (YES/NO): NO